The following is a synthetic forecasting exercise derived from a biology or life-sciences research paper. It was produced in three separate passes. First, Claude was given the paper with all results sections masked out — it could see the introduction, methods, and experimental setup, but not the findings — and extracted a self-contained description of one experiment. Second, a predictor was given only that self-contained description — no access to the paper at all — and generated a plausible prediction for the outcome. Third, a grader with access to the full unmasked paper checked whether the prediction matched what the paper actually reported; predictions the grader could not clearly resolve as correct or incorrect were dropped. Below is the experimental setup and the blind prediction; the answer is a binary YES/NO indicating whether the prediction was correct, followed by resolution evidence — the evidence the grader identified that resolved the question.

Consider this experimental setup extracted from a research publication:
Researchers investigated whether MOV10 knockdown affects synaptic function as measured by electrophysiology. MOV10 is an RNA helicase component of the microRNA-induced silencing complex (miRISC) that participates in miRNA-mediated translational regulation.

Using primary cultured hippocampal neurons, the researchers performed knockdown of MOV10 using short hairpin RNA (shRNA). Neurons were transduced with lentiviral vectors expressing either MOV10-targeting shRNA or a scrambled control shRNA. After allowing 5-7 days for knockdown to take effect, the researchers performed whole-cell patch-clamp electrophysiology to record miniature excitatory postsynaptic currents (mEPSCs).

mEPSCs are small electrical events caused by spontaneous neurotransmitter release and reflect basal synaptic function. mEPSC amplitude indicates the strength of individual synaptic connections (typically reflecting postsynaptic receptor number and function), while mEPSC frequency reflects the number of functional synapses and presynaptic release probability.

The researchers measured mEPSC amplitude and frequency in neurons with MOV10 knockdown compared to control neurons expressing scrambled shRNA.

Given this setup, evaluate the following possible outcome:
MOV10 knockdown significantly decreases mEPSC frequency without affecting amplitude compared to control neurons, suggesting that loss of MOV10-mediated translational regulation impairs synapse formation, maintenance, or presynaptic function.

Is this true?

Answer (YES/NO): NO